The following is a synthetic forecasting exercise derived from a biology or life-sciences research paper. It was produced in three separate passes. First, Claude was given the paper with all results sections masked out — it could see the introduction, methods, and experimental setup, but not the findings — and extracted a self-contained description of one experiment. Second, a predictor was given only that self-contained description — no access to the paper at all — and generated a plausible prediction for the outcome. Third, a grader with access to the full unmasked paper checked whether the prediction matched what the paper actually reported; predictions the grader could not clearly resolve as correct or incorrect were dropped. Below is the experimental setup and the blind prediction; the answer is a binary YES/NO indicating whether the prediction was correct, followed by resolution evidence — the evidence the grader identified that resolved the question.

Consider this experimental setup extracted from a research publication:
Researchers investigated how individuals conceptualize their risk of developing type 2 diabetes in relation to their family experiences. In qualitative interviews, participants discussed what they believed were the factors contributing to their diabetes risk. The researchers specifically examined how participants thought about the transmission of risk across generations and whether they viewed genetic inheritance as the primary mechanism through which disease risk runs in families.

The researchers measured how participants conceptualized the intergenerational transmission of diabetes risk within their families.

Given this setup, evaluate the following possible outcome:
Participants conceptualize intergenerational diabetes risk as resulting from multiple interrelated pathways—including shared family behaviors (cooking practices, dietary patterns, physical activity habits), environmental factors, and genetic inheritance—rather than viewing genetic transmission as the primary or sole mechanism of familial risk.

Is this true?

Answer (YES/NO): YES